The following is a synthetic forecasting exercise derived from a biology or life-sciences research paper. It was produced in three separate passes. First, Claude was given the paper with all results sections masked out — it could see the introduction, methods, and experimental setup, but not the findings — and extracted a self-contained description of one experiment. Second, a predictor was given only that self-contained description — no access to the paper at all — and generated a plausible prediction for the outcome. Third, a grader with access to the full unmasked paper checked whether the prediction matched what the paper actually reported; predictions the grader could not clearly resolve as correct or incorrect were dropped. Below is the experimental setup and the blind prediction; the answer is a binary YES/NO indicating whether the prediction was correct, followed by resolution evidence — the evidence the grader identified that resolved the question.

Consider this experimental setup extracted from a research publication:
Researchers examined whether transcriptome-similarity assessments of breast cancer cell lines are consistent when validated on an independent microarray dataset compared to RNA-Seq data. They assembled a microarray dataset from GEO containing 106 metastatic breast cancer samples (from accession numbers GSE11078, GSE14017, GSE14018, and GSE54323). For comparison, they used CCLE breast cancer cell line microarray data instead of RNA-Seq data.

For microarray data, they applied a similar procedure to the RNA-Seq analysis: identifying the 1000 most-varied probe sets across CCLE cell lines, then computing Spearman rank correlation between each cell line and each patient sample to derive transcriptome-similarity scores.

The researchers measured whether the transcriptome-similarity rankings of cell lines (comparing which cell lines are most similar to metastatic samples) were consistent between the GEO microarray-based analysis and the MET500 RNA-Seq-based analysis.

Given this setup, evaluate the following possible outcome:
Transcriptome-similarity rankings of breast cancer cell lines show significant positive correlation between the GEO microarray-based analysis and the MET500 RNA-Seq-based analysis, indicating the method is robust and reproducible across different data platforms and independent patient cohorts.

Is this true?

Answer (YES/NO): YES